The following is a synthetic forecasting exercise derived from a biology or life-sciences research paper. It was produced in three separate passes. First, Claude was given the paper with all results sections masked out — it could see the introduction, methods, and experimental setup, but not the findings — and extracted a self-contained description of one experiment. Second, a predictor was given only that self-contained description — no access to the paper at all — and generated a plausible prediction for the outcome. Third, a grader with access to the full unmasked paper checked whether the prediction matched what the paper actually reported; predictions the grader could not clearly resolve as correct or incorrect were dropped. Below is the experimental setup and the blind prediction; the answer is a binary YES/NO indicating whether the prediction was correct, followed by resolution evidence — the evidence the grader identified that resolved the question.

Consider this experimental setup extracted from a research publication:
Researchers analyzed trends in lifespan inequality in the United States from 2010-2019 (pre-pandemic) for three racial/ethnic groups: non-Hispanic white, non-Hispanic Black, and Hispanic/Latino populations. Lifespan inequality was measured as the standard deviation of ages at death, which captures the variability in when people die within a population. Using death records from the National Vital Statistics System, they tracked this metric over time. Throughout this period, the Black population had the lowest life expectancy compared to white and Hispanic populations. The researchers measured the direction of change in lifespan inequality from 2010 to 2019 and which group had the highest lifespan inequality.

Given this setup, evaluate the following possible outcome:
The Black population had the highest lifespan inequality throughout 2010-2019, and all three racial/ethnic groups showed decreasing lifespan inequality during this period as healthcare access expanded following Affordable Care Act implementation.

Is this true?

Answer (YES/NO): NO